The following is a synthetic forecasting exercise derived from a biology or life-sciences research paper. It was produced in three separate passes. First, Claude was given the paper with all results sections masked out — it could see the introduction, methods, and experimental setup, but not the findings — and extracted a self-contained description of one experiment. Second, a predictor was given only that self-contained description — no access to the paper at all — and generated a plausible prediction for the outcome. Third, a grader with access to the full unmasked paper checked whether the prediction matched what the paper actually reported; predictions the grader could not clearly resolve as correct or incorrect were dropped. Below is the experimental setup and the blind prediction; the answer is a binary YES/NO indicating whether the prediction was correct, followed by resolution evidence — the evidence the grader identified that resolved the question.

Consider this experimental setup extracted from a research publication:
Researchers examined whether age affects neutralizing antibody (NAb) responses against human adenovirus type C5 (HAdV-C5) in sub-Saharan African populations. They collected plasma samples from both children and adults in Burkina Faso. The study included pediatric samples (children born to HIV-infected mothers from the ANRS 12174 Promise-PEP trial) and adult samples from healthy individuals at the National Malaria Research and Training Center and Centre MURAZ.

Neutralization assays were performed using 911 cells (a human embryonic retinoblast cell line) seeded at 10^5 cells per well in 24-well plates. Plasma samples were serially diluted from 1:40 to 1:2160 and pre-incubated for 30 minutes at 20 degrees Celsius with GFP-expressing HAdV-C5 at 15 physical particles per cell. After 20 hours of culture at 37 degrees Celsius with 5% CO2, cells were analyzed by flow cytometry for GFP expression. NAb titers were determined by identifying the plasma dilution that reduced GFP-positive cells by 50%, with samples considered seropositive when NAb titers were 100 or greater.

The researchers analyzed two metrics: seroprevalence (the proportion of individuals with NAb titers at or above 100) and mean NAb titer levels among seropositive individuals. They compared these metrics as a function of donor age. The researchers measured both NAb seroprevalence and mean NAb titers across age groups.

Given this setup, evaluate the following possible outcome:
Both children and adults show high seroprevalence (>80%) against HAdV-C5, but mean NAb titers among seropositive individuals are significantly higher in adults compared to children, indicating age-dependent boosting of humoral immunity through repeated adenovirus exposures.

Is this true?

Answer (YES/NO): NO